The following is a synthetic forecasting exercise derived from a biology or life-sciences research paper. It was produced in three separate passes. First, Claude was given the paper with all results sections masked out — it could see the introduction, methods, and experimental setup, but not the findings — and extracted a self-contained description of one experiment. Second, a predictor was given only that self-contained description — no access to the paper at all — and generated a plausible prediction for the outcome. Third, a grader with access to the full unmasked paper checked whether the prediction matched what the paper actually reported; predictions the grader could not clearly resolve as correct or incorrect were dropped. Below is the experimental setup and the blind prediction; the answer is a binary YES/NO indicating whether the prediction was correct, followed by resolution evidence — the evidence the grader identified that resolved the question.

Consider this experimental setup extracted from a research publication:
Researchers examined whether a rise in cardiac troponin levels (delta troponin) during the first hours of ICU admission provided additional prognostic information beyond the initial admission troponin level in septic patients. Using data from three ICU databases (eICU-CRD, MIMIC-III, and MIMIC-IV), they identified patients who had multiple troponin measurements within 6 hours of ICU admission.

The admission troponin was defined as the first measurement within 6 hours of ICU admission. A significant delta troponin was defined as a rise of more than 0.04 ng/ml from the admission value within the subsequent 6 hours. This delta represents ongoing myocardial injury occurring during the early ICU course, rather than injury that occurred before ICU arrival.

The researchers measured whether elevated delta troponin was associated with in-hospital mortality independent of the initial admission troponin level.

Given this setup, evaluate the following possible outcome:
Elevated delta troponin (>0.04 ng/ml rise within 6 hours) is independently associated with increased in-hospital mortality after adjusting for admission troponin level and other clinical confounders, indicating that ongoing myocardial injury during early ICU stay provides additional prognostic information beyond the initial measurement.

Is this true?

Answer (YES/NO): NO